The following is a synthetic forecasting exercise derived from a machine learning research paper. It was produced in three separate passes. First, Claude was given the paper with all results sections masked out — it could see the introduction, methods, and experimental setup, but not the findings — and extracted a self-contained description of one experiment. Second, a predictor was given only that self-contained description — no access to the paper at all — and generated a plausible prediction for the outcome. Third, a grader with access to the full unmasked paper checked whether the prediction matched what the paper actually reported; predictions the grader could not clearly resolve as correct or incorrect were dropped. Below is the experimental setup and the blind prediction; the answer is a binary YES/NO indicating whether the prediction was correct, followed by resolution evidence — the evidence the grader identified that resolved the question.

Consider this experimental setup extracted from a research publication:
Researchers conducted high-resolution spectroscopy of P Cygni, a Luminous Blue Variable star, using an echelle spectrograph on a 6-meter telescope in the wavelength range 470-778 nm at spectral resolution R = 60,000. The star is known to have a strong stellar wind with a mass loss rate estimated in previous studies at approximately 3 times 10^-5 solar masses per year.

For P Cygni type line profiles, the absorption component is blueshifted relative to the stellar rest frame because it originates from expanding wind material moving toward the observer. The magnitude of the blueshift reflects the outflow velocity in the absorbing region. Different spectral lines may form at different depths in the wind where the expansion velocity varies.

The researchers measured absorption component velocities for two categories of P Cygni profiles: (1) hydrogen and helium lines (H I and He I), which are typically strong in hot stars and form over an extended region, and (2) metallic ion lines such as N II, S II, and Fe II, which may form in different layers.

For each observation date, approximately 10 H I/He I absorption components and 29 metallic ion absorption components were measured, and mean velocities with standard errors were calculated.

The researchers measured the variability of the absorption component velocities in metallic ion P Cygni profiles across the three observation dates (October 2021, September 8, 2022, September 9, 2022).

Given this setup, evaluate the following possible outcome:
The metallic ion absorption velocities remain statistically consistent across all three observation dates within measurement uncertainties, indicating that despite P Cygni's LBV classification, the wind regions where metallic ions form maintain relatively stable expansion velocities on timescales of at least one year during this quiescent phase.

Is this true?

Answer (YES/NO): YES